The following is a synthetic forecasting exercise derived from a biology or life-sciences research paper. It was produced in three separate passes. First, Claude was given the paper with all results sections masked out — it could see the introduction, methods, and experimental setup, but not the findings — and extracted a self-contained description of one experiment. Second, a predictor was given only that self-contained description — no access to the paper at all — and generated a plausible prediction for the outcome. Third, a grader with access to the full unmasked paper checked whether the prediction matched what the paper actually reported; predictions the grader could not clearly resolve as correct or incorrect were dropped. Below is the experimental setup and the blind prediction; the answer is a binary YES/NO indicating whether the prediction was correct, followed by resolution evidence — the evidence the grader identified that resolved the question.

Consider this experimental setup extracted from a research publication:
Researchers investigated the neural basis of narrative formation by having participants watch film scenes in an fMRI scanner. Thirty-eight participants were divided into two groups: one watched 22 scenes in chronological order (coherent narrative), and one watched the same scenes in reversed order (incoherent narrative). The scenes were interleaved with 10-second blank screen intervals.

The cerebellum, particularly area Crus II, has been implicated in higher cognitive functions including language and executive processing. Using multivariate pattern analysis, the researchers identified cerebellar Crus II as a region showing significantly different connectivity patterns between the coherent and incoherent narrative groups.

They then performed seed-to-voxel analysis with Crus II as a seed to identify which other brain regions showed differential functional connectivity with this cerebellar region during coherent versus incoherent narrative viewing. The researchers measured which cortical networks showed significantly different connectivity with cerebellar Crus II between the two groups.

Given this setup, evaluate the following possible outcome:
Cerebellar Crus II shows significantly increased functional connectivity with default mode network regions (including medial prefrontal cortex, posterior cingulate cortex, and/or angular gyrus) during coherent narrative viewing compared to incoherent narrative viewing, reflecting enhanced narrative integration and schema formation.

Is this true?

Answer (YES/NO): NO